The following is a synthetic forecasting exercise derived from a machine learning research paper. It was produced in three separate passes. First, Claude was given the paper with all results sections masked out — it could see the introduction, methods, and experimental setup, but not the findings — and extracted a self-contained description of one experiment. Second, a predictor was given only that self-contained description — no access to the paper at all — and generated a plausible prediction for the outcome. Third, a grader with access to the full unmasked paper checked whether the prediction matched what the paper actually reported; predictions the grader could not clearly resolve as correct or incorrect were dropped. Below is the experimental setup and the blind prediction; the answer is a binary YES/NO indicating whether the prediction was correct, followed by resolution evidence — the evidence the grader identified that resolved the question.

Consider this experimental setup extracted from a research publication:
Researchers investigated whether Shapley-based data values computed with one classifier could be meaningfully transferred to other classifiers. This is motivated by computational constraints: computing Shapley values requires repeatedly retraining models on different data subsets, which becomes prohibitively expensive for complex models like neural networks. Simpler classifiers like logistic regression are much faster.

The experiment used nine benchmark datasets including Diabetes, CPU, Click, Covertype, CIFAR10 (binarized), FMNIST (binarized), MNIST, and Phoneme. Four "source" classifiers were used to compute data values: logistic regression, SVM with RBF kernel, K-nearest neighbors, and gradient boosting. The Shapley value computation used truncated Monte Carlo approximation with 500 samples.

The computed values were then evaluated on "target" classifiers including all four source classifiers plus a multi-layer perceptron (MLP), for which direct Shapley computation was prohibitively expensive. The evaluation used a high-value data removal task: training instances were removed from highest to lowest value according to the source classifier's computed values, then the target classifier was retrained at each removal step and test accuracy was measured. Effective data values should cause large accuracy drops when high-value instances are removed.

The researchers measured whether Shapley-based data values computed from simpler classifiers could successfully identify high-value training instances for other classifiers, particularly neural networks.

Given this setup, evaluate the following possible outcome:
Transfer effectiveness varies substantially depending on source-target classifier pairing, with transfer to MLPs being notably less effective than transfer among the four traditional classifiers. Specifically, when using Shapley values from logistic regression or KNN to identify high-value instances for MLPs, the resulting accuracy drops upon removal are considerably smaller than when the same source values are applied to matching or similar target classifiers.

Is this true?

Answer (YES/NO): NO